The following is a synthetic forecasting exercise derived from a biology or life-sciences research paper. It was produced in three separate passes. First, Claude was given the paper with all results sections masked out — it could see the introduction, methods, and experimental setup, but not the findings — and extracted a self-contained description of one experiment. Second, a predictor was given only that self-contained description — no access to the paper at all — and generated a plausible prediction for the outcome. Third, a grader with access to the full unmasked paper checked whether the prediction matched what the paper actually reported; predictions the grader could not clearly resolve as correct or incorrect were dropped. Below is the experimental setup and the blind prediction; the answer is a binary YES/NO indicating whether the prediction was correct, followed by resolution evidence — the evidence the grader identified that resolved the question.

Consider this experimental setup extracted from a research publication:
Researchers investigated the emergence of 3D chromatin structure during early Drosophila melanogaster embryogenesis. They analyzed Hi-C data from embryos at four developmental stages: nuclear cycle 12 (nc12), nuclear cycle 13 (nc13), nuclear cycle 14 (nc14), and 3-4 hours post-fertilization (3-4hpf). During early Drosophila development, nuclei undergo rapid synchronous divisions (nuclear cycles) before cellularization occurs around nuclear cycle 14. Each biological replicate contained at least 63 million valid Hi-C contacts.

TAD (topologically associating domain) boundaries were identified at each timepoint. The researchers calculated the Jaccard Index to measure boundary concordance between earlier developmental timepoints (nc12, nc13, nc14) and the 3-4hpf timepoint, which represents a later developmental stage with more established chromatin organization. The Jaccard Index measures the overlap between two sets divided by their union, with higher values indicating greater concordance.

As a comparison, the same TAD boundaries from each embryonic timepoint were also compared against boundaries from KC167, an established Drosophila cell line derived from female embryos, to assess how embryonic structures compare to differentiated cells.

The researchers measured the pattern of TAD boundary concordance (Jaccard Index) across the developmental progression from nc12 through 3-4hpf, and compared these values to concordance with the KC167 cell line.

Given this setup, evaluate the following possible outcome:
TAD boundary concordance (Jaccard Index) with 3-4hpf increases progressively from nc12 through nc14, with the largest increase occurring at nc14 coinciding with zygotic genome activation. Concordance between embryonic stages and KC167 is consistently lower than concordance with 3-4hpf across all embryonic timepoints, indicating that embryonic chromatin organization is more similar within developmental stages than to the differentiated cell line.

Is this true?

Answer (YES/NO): NO